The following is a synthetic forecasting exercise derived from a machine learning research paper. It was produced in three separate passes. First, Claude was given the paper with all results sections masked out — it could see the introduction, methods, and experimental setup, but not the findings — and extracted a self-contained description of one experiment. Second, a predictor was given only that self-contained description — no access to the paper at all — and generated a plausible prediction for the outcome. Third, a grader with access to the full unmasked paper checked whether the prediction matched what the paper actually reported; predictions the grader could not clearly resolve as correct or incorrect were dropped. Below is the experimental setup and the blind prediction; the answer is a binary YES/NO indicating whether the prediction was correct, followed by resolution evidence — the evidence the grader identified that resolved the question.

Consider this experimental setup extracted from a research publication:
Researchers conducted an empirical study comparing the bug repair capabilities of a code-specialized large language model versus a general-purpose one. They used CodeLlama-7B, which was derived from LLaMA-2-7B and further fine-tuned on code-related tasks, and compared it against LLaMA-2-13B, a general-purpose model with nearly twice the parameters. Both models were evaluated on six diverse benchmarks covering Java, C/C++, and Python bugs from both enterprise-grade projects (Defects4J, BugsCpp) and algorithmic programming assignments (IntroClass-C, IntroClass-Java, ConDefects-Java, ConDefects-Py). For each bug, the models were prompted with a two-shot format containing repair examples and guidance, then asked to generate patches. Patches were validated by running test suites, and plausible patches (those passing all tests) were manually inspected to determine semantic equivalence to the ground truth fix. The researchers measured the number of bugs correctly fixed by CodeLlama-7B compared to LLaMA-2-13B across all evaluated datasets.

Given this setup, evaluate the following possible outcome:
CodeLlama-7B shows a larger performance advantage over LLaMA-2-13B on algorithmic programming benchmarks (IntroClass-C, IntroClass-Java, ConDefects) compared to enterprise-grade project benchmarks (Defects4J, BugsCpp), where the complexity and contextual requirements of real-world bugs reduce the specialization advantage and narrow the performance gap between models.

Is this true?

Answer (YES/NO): YES